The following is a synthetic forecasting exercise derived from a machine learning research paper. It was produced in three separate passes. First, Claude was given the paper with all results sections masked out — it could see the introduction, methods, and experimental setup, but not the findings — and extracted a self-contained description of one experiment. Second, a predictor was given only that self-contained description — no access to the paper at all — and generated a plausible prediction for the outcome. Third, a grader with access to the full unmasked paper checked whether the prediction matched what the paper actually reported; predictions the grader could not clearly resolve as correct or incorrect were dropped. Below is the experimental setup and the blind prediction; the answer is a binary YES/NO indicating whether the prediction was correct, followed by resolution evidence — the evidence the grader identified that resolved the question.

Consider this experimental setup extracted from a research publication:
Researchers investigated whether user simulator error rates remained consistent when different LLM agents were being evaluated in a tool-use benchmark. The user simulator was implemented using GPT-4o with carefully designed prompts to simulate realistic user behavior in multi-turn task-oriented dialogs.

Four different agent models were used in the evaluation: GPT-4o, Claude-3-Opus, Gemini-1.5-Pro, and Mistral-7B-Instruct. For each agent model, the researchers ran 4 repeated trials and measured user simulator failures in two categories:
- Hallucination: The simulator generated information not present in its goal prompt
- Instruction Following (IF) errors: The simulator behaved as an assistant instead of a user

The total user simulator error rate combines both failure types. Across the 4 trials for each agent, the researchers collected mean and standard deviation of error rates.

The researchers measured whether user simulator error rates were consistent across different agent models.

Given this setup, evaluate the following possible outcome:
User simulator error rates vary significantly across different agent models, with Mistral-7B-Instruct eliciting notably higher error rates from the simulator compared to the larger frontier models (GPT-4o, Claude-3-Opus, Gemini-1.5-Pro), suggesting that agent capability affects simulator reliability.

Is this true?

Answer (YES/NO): NO